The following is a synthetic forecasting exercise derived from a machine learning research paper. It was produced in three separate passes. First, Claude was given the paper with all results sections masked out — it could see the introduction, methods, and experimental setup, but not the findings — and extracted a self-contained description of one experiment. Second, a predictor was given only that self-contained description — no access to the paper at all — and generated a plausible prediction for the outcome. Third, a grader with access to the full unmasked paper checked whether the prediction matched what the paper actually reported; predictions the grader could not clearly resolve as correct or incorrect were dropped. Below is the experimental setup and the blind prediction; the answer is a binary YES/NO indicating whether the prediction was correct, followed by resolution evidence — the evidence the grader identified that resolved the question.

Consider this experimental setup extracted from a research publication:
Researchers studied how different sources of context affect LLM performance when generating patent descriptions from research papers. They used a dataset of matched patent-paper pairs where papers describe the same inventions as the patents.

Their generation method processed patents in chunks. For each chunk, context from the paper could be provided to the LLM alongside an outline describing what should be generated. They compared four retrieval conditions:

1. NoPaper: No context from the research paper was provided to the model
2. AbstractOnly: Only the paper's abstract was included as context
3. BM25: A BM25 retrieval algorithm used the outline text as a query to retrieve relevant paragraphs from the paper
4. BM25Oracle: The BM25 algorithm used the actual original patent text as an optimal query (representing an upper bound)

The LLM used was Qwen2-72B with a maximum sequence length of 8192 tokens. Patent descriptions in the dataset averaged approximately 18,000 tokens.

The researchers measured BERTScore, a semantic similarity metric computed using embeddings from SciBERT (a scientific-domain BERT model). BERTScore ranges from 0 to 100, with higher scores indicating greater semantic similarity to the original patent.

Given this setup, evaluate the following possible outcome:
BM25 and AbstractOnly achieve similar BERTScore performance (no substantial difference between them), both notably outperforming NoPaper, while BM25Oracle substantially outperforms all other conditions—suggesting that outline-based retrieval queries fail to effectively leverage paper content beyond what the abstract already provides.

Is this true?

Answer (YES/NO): NO